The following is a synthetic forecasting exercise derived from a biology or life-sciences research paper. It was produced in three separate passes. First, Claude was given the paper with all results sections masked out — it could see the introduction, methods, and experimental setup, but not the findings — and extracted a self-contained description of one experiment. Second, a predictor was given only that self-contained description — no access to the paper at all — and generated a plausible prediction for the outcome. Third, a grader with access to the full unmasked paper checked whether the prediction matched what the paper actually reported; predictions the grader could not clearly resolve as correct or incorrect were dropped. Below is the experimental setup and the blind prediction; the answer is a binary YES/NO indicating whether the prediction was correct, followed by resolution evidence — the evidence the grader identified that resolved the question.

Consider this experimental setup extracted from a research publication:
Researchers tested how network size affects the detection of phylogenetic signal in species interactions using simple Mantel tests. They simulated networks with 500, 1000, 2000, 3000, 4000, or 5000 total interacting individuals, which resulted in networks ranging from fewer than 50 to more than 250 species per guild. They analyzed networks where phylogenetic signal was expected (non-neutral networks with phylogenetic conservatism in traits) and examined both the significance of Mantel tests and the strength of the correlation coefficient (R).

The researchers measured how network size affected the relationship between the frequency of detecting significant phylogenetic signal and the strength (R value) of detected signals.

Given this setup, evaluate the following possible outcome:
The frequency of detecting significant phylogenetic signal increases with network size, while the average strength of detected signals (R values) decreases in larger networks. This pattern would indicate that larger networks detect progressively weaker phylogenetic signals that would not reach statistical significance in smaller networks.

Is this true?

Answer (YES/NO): YES